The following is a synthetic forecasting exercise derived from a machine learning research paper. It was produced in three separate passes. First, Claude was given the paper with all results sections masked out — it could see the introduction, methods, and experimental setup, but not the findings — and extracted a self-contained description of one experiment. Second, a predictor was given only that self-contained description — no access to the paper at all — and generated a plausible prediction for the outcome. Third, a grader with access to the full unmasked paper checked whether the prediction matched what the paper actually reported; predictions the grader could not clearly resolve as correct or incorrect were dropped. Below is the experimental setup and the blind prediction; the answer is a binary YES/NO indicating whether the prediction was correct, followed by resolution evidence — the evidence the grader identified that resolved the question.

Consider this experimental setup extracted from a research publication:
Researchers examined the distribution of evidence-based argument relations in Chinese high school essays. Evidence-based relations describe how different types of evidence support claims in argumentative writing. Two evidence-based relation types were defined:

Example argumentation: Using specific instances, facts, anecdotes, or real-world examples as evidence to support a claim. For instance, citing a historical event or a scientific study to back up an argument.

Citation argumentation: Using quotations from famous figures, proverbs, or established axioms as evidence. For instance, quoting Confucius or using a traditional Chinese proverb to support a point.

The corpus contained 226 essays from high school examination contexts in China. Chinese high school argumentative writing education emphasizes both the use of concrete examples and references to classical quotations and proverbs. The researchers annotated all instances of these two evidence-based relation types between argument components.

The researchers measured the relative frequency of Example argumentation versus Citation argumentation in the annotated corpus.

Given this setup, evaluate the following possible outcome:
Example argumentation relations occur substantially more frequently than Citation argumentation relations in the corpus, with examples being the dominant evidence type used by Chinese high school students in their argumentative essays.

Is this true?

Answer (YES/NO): YES